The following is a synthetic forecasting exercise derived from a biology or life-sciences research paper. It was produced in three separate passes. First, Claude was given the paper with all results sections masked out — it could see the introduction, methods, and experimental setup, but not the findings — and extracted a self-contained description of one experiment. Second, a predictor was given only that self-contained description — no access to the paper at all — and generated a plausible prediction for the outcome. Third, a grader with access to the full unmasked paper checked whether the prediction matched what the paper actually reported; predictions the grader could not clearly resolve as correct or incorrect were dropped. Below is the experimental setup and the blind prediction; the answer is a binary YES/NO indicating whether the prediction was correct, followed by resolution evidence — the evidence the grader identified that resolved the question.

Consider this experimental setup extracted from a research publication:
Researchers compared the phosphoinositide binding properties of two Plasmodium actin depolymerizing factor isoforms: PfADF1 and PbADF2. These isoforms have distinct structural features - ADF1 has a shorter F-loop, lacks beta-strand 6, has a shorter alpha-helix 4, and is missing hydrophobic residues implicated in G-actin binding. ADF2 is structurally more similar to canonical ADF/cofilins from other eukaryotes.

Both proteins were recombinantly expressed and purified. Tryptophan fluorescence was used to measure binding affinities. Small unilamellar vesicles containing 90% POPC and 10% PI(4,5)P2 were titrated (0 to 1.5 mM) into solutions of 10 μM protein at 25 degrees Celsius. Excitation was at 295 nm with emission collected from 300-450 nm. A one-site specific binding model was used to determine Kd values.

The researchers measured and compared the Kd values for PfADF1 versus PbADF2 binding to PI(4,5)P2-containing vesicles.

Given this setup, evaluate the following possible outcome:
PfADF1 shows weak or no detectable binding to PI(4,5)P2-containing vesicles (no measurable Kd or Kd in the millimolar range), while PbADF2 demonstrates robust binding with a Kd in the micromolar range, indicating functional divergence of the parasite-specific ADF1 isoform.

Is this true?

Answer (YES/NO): NO